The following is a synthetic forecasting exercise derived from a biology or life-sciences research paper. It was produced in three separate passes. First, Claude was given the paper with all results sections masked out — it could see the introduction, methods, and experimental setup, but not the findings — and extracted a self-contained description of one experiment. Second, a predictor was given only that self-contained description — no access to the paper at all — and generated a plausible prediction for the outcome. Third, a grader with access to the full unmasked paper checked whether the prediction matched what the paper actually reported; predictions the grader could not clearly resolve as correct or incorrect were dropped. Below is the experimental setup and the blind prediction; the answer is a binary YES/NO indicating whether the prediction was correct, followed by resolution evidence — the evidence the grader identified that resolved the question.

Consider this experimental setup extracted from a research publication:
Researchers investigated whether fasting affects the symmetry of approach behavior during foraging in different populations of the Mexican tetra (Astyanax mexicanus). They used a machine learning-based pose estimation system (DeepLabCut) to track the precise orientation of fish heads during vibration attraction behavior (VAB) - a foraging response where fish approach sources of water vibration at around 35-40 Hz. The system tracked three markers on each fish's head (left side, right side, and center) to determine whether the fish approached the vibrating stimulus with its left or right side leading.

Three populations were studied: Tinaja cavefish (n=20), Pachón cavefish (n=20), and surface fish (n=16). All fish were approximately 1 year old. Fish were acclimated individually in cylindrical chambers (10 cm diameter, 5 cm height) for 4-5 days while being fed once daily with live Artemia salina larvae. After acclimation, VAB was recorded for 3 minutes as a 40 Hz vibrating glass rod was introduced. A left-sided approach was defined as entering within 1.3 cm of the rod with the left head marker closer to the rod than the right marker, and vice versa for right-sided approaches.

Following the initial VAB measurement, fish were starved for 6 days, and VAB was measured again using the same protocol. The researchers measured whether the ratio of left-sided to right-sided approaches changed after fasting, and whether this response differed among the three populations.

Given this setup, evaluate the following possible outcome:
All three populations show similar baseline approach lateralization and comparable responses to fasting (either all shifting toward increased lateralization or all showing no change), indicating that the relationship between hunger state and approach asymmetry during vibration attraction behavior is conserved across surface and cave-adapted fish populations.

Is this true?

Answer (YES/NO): NO